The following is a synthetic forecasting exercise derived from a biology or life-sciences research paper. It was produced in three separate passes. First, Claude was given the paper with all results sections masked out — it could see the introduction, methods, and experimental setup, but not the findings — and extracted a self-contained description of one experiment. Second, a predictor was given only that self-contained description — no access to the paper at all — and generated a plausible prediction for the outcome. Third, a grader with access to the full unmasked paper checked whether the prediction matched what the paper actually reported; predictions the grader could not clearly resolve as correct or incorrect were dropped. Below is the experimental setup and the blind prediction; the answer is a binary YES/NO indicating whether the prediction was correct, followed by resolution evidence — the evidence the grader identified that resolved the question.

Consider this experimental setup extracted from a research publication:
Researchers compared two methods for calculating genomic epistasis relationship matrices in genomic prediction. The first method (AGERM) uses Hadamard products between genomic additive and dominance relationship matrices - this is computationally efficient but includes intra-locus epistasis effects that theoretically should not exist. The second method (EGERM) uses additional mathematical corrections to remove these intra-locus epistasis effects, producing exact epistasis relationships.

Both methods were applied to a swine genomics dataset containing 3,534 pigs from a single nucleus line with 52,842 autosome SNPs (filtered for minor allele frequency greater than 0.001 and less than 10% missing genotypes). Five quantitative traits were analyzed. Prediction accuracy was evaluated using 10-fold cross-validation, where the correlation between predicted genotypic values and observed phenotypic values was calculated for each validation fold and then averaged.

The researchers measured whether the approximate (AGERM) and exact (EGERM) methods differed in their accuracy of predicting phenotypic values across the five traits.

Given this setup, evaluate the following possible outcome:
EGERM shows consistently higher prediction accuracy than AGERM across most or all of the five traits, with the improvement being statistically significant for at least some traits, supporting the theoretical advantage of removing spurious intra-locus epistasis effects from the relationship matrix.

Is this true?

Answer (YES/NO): NO